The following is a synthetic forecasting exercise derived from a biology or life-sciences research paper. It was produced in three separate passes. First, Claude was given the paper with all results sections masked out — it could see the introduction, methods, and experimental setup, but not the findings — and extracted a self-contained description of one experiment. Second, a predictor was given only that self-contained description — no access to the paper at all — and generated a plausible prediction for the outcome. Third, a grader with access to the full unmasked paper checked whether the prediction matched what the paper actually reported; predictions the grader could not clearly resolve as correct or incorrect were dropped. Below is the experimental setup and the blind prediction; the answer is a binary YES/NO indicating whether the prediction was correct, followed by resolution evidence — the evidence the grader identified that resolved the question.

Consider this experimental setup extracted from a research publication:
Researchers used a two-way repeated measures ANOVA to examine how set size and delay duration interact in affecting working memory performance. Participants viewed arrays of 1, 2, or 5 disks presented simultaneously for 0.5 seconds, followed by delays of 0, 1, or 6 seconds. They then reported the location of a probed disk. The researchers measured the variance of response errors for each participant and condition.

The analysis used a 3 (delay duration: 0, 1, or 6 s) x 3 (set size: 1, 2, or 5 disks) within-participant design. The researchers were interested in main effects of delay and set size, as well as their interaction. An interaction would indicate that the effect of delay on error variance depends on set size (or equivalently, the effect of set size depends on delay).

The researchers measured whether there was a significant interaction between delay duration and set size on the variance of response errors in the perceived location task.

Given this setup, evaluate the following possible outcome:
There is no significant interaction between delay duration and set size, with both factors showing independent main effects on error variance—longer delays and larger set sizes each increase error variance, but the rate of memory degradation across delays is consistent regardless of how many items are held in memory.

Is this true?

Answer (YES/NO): YES